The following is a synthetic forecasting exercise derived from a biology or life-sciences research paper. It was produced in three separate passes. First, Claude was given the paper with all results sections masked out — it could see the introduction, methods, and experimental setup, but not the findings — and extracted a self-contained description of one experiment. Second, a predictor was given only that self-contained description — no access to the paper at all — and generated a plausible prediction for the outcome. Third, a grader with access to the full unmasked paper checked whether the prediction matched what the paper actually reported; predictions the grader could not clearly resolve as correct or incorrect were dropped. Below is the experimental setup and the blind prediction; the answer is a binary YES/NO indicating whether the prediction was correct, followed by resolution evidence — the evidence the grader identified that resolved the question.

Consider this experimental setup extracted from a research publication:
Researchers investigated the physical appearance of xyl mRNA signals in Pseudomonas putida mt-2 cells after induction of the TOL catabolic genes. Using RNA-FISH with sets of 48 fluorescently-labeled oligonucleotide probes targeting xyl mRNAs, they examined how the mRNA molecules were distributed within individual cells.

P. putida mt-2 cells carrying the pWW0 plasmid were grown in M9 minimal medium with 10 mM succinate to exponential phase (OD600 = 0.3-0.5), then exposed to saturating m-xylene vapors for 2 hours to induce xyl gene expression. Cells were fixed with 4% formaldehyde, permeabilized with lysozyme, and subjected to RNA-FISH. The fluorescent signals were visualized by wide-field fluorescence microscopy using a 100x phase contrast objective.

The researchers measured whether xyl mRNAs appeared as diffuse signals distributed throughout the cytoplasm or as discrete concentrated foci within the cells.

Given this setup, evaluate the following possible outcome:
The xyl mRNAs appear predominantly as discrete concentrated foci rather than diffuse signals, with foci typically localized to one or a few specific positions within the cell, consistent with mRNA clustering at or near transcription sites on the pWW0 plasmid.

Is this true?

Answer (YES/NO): NO